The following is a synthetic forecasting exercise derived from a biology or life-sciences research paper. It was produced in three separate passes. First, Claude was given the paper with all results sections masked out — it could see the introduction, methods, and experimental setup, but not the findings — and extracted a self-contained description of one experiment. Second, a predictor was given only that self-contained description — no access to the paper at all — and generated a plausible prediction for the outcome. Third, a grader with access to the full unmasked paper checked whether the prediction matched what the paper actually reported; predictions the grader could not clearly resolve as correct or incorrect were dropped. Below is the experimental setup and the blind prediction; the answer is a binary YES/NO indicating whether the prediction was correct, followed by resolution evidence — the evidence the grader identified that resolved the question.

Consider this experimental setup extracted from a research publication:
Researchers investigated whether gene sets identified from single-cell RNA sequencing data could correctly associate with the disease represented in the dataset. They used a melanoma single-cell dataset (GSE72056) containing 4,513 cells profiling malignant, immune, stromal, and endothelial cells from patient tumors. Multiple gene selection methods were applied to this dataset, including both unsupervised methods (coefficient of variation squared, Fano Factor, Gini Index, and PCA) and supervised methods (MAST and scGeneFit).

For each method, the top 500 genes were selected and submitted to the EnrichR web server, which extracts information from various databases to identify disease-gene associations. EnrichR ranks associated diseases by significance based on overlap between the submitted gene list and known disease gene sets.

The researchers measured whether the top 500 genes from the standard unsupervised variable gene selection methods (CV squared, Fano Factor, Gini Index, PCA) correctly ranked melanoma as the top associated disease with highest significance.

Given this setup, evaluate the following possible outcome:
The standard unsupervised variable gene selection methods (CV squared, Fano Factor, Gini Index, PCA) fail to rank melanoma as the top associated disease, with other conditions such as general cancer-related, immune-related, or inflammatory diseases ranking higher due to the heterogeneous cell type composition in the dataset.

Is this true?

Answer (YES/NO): YES